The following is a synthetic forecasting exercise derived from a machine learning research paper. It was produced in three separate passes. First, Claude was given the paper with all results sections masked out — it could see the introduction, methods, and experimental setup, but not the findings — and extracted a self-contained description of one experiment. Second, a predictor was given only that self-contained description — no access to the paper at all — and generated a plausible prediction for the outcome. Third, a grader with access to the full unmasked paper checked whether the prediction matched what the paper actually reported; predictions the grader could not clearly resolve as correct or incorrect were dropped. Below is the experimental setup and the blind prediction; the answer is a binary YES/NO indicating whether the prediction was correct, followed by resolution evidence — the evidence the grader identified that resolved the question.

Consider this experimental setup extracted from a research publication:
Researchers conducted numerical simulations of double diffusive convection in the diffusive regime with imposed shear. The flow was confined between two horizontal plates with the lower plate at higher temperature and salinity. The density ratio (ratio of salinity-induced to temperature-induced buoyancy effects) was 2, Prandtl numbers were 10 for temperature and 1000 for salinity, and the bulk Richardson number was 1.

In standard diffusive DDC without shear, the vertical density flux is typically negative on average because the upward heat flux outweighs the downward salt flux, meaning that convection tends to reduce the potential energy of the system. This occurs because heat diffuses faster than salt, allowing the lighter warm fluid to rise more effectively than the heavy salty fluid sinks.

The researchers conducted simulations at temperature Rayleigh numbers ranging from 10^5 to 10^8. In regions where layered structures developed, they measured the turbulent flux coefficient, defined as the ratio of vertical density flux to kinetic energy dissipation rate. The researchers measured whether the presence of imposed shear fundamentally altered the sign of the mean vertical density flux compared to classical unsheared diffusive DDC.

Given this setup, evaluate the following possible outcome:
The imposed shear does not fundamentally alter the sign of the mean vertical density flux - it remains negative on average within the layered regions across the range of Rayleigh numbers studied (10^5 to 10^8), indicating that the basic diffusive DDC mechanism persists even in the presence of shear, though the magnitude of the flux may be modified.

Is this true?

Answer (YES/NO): YES